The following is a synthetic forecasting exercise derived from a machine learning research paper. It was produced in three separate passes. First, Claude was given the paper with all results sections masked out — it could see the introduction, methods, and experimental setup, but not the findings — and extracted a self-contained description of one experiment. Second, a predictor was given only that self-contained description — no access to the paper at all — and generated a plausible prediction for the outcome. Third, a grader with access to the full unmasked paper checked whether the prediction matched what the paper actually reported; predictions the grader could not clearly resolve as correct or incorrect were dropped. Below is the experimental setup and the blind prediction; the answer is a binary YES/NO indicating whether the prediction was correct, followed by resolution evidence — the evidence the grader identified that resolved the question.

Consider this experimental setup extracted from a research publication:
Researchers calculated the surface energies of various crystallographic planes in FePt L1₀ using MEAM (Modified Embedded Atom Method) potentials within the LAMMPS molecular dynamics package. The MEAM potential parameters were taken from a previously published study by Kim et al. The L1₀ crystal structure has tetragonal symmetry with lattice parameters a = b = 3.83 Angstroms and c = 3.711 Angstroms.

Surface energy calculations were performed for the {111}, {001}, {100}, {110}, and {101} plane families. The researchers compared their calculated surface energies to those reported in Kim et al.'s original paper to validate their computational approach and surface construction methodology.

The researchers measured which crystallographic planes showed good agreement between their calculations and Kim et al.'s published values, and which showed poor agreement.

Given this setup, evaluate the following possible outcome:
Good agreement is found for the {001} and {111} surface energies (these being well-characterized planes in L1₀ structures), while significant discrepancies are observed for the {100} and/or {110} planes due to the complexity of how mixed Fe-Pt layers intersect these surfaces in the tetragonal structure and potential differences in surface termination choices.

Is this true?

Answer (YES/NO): NO